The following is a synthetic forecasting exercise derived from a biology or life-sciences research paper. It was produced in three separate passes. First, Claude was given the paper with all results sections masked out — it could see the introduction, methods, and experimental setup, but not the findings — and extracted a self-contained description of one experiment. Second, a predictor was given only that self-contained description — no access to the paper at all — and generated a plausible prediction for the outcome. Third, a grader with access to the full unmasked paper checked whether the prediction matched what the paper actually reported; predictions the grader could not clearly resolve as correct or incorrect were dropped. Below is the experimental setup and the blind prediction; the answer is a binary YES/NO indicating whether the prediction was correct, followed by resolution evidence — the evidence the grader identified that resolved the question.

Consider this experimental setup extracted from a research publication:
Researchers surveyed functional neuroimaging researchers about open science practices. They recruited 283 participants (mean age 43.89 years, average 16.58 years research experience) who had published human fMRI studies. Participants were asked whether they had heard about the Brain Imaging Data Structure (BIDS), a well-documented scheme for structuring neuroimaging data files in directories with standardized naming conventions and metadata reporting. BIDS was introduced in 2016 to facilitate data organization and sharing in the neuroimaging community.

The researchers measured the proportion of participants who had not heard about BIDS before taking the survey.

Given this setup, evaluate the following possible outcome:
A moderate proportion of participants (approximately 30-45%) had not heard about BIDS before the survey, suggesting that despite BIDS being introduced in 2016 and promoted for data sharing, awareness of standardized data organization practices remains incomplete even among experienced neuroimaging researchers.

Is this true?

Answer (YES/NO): NO